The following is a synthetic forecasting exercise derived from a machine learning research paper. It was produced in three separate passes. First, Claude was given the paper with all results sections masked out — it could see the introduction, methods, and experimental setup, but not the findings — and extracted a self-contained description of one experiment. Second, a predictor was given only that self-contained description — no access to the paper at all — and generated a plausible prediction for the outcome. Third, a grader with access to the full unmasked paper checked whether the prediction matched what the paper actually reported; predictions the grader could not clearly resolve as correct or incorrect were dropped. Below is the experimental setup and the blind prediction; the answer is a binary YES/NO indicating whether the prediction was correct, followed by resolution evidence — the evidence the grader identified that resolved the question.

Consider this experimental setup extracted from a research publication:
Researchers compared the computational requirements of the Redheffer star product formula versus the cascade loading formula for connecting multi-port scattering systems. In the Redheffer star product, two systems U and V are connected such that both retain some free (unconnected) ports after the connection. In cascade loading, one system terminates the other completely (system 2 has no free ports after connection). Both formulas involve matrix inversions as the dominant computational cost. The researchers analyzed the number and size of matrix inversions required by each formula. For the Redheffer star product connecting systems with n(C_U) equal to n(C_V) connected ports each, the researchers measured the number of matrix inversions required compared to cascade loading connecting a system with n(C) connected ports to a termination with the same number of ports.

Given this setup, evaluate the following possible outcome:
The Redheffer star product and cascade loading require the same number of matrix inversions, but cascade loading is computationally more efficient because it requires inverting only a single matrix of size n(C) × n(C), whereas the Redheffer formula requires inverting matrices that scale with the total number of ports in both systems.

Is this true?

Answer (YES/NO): NO